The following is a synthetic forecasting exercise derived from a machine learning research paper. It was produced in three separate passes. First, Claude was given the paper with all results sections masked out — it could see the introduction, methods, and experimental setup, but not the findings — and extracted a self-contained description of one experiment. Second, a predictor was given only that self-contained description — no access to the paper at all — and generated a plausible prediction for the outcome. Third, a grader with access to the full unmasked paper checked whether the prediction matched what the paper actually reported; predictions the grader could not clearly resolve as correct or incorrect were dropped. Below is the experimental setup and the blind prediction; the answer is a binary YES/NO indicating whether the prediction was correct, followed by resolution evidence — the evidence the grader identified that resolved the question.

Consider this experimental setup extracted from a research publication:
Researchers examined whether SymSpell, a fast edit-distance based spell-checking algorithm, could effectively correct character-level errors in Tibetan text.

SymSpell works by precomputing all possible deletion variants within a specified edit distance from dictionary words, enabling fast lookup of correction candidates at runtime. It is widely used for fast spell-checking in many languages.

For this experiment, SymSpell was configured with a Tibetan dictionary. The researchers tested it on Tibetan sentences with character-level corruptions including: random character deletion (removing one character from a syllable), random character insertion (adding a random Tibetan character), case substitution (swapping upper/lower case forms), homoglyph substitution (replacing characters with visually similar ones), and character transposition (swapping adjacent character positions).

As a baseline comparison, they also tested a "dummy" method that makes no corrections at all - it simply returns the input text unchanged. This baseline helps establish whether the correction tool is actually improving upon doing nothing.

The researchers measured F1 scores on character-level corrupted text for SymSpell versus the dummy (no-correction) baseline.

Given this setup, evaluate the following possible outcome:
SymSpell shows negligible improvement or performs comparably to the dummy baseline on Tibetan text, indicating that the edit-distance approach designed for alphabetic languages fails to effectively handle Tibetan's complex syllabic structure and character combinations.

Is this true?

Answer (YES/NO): YES